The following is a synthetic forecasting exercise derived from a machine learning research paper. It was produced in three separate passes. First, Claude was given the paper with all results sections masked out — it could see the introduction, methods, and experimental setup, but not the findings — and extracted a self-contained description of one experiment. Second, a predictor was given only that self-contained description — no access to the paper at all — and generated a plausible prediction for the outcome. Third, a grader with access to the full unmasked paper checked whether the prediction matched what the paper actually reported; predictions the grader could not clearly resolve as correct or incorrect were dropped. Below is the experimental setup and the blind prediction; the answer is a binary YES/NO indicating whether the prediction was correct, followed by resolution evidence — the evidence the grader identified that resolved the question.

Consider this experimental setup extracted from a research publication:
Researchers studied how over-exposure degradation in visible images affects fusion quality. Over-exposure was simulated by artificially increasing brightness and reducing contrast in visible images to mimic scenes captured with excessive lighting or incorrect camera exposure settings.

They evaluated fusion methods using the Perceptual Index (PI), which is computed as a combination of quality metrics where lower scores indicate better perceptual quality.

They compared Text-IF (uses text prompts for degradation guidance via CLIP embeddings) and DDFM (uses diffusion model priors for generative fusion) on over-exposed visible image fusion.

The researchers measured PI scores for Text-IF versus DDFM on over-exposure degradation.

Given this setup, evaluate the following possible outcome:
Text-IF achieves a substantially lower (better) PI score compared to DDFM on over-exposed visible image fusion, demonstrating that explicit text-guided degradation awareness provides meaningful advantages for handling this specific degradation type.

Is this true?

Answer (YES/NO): NO